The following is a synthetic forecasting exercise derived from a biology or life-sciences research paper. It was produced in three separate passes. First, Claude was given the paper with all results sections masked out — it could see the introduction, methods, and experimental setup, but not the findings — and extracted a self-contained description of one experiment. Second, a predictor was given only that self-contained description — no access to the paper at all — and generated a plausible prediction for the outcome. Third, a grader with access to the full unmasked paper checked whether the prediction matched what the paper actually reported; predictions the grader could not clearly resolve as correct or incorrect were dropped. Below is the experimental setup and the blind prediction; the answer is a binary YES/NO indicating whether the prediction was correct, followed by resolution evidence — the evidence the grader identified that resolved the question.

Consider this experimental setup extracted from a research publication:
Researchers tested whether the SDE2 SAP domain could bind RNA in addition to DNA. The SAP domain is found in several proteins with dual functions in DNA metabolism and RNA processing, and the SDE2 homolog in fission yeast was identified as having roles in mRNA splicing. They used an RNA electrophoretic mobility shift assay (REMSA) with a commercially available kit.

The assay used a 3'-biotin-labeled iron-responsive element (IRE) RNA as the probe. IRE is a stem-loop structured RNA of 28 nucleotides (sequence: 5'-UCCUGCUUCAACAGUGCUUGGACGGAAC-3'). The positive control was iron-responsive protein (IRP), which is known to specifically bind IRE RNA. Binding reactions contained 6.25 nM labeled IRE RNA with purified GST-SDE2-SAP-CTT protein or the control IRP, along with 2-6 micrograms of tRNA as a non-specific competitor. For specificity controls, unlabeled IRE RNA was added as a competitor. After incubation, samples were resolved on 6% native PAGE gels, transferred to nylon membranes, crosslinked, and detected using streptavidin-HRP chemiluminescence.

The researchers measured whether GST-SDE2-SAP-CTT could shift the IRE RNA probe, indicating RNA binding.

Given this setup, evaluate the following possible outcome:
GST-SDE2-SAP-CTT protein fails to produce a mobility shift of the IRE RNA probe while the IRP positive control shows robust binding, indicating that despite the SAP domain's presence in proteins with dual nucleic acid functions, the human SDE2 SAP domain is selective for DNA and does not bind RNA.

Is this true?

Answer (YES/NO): YES